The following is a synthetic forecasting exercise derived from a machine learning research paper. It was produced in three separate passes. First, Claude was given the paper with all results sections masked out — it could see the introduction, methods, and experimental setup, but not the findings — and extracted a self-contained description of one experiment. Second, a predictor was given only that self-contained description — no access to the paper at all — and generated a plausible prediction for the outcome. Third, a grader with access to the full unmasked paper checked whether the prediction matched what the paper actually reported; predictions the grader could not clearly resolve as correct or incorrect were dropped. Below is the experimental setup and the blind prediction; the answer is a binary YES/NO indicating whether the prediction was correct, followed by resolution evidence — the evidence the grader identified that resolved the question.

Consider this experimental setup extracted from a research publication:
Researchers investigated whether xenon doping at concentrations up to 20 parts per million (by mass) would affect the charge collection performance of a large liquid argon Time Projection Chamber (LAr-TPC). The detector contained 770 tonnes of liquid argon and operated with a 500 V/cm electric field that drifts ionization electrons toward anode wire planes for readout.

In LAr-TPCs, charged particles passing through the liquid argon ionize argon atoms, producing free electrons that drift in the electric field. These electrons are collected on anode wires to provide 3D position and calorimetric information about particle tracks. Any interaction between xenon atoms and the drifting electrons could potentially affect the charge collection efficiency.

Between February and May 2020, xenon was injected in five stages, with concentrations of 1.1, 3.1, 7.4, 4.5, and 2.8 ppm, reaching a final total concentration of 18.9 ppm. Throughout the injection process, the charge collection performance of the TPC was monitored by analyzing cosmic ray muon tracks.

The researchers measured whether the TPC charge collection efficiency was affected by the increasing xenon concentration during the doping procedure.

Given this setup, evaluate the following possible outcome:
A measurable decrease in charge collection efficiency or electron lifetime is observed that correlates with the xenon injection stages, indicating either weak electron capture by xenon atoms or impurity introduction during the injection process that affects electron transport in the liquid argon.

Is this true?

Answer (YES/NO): NO